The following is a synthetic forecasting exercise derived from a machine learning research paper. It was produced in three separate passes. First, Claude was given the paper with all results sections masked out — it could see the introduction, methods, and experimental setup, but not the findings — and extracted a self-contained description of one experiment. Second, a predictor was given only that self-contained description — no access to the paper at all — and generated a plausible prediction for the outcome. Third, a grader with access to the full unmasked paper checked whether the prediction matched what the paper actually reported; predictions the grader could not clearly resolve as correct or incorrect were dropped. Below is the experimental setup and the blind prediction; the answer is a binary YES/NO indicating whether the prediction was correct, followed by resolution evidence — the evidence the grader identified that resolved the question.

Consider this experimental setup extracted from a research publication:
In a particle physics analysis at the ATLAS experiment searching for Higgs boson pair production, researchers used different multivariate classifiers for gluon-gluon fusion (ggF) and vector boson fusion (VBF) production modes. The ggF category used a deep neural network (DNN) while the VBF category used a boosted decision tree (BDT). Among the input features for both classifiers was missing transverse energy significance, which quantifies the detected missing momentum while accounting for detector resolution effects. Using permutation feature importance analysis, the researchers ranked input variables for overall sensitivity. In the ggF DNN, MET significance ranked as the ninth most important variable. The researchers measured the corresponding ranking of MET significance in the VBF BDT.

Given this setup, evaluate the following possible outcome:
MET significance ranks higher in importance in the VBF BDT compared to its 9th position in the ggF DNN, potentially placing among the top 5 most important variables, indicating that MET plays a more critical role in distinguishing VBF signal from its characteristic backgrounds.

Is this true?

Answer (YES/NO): NO